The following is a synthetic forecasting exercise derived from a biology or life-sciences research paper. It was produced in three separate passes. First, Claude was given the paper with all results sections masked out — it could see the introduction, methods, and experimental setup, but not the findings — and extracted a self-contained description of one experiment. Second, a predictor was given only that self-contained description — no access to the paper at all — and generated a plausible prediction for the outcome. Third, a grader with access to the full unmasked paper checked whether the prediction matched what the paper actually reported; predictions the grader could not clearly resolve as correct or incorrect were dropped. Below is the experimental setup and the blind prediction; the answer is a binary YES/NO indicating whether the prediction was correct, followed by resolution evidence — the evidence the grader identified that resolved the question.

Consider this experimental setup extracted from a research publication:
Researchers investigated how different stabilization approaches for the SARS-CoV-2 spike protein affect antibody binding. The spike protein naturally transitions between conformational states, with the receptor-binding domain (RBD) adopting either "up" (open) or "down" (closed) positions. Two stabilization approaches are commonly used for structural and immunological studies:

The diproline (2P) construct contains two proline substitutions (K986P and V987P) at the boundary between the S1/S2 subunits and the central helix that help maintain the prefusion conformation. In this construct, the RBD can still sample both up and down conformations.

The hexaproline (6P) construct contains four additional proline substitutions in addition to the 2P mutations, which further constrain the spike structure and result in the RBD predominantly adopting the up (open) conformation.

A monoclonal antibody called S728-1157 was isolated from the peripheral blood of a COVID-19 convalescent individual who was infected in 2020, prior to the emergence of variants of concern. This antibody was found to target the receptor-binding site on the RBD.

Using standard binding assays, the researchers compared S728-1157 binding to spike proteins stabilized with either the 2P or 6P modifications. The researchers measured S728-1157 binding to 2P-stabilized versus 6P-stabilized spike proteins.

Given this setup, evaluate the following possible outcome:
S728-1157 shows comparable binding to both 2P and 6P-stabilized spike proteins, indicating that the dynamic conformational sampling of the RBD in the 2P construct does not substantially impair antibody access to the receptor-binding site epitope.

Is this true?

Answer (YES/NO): NO